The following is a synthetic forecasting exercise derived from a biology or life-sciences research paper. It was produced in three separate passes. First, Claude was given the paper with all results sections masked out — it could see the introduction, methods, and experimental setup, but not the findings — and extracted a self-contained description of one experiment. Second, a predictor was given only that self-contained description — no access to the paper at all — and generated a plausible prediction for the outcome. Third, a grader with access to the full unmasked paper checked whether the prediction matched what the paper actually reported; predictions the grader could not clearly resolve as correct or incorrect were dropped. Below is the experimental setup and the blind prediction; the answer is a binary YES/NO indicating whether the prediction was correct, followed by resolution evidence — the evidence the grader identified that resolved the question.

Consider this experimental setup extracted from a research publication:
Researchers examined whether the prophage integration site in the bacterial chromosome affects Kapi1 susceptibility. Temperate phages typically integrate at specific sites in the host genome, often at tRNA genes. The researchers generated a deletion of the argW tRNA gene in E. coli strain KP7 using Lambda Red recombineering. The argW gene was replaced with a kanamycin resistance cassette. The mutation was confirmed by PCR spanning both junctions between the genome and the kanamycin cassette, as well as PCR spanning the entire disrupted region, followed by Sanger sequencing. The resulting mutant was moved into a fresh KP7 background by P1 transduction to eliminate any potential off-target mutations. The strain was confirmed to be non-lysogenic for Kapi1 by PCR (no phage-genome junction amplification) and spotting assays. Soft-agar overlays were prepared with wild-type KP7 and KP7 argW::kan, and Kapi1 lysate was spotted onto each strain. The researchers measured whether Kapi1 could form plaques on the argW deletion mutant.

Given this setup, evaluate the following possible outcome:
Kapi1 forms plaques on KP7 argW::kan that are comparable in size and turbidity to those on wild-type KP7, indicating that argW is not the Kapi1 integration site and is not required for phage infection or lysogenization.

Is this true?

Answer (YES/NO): NO